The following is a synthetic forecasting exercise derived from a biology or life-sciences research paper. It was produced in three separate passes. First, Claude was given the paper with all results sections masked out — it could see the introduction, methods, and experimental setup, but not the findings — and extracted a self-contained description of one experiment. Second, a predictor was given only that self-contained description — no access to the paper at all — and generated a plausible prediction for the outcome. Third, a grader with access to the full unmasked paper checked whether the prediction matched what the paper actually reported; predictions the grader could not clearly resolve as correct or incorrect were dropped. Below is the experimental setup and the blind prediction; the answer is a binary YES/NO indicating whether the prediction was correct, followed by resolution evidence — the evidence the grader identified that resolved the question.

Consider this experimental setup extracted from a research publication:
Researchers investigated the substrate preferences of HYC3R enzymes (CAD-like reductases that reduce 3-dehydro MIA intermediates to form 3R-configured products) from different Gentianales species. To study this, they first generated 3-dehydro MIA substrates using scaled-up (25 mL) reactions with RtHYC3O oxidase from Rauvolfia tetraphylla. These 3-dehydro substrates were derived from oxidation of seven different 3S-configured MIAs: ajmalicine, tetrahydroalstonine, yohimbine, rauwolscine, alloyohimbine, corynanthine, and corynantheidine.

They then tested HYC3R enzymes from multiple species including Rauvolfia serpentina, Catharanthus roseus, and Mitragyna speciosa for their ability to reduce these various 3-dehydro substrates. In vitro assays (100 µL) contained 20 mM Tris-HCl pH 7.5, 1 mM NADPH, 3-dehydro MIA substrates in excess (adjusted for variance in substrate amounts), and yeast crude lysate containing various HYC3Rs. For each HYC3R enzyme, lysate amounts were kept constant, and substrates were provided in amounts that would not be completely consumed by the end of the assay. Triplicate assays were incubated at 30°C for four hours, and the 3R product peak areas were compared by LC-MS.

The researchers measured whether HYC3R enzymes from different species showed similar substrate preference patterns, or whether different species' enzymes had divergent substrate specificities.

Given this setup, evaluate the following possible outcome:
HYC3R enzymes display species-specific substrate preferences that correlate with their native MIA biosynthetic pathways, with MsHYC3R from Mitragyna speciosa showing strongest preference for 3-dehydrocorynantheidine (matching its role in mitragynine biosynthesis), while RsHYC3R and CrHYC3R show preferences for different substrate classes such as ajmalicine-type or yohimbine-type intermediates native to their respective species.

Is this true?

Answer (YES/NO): NO